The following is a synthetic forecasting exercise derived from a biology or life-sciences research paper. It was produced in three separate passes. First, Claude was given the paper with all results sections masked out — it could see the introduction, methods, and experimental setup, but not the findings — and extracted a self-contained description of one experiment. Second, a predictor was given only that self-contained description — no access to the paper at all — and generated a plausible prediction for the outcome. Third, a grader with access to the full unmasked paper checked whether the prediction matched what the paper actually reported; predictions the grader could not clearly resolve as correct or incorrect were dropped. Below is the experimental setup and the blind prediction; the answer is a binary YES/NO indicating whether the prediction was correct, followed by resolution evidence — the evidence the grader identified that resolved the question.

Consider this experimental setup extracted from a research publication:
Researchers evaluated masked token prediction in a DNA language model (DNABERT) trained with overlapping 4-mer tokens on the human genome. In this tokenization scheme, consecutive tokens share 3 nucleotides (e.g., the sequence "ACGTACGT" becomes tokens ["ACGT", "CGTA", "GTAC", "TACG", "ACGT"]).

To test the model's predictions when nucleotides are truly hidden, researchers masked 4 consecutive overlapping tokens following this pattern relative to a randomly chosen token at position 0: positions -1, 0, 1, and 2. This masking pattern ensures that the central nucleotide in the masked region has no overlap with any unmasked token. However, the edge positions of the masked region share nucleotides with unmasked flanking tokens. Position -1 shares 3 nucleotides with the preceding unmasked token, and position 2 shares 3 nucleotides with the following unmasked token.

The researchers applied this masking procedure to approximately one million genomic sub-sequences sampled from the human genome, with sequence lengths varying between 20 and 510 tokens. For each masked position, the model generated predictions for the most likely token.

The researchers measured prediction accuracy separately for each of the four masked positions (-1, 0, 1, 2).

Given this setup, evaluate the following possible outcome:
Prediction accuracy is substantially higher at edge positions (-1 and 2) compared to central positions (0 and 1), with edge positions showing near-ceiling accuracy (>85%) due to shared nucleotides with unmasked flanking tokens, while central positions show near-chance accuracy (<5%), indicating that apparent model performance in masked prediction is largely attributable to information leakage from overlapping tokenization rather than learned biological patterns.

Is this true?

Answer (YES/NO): NO